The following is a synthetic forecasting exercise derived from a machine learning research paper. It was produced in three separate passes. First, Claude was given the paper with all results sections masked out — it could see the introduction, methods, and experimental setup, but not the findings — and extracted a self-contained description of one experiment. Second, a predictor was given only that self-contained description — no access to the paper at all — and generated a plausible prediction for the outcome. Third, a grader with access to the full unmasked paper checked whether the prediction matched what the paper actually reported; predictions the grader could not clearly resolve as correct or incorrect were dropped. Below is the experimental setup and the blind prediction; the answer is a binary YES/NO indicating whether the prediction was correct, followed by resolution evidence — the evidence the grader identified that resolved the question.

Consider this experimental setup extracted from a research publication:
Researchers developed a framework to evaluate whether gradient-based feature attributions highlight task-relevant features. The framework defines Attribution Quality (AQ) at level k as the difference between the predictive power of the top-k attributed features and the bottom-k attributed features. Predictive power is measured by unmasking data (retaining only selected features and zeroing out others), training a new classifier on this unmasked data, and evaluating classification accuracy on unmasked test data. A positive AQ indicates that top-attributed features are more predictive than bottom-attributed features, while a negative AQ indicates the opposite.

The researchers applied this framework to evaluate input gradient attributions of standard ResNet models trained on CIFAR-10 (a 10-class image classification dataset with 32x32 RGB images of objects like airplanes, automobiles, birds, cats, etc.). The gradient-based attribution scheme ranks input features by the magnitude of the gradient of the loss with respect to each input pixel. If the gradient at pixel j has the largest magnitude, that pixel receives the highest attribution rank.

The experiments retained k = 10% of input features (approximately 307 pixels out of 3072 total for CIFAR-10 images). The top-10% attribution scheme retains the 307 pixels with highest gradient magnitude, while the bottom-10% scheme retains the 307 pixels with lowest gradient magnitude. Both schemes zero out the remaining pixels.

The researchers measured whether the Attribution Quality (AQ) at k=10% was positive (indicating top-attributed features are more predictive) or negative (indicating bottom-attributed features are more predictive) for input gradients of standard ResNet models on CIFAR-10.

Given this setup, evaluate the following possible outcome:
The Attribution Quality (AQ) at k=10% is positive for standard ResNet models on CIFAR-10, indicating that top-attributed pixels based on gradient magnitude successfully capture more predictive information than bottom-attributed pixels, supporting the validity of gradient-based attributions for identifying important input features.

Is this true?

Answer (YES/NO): NO